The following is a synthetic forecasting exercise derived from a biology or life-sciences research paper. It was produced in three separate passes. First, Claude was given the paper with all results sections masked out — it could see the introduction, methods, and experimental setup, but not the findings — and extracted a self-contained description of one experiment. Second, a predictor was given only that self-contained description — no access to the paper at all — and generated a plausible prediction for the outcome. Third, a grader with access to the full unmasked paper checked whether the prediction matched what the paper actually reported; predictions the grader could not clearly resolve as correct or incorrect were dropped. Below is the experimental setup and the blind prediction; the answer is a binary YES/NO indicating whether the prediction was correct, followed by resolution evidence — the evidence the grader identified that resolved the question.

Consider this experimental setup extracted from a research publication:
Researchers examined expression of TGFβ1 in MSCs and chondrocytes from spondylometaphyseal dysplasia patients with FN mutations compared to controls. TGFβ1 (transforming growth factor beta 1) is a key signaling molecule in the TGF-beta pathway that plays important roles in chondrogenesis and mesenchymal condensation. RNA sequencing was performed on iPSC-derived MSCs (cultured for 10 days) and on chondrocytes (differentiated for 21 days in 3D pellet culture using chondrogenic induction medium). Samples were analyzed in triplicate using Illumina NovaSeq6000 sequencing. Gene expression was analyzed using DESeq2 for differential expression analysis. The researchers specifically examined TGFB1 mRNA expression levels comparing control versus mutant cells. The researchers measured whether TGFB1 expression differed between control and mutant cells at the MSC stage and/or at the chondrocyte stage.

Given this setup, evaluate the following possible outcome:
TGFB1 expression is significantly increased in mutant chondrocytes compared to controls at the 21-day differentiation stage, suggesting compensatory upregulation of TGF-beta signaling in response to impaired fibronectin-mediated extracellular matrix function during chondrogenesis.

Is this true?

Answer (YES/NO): NO